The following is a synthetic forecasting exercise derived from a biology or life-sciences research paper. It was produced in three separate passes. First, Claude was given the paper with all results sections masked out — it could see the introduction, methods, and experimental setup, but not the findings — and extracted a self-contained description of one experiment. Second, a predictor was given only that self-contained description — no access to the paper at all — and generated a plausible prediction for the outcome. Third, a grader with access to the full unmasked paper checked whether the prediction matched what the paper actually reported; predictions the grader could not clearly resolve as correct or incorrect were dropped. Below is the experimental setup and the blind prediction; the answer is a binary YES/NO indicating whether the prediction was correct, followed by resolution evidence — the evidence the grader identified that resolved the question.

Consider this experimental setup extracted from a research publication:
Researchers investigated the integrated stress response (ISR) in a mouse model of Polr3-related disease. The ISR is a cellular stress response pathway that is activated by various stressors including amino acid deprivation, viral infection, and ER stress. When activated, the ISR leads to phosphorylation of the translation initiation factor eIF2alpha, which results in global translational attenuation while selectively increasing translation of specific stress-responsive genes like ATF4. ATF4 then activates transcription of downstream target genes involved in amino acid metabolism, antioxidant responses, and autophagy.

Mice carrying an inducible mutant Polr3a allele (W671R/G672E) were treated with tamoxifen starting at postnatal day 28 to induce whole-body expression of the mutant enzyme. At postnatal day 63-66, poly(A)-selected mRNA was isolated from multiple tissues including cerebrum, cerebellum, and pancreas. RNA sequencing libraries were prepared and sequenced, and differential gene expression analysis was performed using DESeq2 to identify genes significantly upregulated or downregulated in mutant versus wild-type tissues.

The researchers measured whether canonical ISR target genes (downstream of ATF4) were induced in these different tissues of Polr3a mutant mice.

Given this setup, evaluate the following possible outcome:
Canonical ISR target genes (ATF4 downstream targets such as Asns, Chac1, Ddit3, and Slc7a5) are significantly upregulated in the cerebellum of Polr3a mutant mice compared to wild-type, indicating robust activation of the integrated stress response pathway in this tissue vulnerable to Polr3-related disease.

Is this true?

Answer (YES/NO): NO